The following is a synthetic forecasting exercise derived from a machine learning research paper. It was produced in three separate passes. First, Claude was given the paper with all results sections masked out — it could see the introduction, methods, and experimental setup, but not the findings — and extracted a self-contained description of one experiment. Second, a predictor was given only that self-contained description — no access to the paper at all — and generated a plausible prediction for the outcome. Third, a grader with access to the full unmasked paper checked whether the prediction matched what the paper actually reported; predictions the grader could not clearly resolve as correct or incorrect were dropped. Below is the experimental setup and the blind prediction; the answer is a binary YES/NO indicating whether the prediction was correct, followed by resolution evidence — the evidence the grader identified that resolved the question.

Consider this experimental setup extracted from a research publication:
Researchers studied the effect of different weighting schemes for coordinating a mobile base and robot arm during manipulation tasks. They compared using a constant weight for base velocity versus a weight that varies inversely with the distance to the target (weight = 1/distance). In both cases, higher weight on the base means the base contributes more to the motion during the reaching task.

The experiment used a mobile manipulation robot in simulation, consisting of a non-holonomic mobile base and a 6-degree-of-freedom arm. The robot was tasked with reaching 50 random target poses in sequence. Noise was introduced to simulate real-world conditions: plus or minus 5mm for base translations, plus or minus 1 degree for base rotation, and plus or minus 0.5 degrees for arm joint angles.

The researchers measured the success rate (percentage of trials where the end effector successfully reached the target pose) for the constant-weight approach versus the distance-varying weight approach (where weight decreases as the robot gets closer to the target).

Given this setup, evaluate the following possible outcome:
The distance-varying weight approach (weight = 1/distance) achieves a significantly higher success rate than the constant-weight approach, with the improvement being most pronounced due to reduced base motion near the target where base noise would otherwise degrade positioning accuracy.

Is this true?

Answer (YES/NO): NO